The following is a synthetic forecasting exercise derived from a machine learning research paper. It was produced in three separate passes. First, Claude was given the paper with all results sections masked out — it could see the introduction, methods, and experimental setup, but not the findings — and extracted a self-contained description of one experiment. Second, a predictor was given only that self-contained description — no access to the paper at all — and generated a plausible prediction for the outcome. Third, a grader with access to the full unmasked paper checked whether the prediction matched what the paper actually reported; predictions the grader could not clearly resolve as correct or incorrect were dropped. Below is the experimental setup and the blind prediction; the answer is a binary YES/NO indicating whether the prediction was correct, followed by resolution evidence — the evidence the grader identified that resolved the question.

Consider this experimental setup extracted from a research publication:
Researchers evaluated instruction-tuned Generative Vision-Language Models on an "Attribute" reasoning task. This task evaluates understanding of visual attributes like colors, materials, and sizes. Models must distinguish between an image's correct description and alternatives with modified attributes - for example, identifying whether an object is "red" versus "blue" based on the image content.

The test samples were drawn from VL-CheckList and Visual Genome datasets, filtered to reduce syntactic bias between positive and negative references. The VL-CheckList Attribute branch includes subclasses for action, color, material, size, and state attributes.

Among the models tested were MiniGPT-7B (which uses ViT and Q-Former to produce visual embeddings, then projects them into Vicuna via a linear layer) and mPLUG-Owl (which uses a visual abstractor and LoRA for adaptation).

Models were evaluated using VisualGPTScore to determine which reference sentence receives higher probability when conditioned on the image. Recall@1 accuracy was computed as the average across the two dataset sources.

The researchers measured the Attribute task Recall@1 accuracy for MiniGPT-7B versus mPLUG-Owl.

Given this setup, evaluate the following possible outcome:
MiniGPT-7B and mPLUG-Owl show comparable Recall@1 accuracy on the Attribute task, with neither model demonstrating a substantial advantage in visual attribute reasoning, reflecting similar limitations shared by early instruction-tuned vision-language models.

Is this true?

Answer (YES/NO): NO